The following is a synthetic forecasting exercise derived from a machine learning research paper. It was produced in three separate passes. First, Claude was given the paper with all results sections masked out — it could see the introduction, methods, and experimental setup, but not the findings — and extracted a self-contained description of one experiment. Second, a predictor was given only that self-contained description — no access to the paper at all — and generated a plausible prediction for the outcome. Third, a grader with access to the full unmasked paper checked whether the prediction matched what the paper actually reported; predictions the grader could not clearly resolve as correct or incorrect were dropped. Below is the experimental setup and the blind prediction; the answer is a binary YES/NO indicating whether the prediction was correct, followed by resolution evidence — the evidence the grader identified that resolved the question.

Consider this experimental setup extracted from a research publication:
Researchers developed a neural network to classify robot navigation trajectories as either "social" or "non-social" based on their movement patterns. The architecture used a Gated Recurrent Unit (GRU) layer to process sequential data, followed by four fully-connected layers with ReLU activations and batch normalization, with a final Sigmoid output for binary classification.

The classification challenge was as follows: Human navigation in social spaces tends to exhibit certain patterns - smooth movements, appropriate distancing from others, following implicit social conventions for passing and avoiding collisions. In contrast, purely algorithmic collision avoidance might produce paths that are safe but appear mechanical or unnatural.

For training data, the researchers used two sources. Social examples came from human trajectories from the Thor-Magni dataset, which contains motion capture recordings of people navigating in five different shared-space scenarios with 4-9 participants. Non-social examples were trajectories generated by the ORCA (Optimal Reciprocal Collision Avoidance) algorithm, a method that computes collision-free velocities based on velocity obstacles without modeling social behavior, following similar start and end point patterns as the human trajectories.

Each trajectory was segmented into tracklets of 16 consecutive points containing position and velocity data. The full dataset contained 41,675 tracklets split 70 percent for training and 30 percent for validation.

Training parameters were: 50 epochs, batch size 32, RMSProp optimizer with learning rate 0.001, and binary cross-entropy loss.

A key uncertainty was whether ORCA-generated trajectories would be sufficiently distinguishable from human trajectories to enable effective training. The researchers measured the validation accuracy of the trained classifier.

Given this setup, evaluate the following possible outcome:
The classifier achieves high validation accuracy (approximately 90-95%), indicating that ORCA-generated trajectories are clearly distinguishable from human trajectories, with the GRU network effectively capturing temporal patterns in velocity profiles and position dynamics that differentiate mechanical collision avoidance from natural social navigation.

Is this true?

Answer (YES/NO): YES